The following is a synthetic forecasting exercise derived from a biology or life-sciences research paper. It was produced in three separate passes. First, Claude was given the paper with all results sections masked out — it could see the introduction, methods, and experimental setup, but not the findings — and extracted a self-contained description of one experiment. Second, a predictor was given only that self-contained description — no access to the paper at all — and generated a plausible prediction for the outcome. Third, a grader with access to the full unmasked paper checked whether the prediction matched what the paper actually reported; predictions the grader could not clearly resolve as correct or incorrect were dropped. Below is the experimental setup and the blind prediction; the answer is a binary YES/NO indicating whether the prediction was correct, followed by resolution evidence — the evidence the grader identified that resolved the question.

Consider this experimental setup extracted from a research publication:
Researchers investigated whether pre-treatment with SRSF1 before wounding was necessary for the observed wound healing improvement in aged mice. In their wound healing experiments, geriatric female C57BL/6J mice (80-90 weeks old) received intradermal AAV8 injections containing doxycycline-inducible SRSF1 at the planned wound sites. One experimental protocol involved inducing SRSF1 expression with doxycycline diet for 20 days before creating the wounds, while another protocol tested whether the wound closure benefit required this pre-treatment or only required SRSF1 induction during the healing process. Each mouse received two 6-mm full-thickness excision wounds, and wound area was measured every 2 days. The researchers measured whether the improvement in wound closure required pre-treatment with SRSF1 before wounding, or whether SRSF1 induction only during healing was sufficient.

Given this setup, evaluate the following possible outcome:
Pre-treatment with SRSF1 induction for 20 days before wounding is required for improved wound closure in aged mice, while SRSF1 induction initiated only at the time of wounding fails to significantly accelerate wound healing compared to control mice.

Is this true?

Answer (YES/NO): NO